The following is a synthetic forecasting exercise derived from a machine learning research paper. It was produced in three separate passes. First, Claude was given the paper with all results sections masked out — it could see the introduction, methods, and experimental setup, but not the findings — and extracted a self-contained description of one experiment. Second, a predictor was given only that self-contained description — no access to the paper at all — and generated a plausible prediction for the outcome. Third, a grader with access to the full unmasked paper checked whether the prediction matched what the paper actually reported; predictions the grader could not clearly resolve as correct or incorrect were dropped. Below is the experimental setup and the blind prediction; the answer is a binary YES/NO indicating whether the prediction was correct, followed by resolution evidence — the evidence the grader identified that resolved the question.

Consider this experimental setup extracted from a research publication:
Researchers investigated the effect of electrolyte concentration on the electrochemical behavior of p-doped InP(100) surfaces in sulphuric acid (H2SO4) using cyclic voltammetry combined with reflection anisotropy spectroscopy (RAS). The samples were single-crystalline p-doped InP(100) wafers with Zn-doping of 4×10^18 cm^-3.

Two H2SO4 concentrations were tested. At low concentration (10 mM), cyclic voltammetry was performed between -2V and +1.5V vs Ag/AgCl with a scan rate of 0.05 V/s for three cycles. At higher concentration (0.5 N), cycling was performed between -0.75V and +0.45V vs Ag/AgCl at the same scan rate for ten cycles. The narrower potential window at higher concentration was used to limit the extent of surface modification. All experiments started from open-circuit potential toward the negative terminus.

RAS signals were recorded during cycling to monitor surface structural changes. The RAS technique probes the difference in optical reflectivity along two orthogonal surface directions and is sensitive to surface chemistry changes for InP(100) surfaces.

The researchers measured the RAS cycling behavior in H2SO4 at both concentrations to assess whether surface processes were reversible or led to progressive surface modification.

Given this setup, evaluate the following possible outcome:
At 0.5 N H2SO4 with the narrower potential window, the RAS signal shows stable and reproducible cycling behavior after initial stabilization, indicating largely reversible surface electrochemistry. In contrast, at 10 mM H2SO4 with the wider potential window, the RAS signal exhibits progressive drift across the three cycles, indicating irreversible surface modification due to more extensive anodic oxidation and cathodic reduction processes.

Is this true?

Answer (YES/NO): NO